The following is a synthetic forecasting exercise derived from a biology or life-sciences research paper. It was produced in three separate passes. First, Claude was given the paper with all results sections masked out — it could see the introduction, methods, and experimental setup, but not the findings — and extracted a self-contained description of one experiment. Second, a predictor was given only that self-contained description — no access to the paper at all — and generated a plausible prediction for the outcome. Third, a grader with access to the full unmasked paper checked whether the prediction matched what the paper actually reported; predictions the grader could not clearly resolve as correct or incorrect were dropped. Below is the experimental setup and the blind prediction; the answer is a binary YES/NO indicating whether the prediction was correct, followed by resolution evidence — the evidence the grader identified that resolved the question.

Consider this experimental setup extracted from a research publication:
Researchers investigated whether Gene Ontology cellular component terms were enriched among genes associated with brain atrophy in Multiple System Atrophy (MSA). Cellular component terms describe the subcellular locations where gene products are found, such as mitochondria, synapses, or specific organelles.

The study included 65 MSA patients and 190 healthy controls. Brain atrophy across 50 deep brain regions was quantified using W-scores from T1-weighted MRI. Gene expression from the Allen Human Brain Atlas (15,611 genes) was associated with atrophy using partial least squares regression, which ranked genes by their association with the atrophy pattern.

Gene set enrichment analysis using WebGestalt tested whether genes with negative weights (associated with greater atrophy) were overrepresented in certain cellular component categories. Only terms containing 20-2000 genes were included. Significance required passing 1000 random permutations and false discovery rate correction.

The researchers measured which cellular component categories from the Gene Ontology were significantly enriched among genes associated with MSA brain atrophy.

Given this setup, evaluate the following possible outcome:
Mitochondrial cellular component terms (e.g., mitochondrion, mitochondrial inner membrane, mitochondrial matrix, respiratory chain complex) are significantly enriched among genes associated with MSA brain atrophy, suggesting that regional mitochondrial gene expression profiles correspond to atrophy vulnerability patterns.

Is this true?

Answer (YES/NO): YES